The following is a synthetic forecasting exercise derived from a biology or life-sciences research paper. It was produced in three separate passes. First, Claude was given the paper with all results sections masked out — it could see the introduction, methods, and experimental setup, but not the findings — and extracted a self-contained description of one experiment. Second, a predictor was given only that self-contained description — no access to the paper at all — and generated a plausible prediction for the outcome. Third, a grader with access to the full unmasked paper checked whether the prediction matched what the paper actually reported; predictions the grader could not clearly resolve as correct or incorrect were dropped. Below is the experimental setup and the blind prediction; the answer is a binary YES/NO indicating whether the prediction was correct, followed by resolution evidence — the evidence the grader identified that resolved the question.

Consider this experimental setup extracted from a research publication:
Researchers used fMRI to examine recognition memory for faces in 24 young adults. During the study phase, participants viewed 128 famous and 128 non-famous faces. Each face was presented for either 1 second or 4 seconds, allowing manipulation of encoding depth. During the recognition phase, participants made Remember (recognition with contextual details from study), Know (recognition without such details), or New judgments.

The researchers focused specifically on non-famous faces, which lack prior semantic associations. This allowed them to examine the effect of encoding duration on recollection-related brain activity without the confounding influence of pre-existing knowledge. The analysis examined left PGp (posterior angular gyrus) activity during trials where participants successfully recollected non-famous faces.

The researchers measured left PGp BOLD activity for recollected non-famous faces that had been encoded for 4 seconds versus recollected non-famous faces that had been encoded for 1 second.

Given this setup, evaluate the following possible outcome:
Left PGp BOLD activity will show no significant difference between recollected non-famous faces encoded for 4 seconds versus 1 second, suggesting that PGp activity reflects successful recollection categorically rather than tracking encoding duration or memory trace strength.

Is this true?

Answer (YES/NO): NO